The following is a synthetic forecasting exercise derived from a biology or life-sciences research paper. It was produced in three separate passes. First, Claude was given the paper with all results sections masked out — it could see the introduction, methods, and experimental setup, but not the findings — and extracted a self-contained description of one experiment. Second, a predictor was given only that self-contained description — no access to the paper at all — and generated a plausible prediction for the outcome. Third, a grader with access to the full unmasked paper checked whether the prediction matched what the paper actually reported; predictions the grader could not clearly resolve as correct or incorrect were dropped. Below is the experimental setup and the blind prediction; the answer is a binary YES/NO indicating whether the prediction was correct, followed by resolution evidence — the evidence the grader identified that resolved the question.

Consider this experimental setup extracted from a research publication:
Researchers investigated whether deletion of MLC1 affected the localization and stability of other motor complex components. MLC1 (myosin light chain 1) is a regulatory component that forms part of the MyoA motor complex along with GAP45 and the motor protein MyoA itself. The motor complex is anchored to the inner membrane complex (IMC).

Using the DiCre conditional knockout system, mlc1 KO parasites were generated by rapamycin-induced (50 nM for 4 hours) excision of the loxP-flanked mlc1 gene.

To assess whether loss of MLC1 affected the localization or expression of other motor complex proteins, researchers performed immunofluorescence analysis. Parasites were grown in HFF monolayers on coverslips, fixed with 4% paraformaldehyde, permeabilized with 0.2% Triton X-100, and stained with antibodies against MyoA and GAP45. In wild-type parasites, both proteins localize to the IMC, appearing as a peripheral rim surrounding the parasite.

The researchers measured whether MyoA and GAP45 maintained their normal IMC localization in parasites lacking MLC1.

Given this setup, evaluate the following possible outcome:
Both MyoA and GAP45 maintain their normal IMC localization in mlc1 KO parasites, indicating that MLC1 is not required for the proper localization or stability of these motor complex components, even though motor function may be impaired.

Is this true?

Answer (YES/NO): NO